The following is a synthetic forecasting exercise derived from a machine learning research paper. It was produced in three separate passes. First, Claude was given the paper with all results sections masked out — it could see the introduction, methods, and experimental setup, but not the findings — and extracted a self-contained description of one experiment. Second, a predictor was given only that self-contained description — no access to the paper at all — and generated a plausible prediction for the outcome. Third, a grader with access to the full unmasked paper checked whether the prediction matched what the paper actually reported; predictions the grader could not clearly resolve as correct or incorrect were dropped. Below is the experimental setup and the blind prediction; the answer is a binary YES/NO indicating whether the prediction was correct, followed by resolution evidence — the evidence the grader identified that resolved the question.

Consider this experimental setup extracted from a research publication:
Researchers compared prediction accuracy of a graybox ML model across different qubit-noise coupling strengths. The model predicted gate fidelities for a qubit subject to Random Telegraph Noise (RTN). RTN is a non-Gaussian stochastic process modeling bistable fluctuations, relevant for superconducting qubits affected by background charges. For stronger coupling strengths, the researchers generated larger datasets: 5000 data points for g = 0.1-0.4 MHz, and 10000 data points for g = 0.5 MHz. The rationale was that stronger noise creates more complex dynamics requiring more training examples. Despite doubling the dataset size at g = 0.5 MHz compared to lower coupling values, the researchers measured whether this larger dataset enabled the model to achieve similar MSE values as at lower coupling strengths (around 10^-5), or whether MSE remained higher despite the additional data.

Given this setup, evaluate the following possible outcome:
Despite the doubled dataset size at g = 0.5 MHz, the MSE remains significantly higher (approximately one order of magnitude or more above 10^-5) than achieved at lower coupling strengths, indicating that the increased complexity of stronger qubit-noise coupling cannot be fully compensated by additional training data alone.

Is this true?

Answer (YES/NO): YES